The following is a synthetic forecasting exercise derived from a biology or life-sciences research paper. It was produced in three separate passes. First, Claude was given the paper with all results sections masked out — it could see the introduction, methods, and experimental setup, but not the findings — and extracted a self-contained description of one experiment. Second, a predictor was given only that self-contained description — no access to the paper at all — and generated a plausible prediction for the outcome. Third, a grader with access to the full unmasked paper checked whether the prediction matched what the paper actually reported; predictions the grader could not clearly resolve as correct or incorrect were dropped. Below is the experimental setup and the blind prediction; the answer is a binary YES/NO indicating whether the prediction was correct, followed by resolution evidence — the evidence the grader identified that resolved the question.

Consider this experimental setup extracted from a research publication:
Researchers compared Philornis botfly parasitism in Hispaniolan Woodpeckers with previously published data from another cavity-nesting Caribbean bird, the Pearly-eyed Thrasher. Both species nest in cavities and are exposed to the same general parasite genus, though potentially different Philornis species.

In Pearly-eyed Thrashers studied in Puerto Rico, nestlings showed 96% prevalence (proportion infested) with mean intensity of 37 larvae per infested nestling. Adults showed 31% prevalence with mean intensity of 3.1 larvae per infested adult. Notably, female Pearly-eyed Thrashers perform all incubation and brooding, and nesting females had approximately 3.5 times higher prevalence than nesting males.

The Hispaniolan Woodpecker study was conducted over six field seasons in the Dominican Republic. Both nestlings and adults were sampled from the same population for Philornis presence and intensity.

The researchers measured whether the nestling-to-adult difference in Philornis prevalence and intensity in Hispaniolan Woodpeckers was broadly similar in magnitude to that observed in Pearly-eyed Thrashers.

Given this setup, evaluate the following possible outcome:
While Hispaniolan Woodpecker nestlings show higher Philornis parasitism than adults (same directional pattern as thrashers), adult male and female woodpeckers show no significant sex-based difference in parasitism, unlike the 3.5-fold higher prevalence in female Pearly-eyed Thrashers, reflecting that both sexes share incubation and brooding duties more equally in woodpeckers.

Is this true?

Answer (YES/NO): NO